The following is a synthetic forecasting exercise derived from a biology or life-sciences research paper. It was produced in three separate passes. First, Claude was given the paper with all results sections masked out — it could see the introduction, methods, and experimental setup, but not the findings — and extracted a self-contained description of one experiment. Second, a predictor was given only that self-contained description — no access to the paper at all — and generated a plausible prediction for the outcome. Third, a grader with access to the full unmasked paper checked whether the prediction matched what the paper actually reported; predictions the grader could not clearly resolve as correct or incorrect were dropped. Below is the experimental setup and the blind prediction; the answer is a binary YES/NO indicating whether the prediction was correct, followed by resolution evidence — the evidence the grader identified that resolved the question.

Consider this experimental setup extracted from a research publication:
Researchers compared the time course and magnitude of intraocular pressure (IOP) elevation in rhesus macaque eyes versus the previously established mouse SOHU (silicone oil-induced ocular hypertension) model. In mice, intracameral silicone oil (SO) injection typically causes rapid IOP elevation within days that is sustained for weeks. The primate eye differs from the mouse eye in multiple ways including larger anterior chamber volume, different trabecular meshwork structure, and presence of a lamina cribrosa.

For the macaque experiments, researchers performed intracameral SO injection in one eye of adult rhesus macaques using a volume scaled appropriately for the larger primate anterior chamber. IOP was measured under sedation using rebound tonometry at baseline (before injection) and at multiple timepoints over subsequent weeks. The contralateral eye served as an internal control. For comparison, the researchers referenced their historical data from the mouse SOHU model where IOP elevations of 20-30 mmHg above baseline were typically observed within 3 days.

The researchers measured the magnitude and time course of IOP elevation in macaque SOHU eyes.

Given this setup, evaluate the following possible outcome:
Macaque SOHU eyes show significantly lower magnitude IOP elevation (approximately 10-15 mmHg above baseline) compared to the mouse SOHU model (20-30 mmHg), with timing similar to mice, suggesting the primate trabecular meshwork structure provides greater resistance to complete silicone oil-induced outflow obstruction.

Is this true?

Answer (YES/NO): NO